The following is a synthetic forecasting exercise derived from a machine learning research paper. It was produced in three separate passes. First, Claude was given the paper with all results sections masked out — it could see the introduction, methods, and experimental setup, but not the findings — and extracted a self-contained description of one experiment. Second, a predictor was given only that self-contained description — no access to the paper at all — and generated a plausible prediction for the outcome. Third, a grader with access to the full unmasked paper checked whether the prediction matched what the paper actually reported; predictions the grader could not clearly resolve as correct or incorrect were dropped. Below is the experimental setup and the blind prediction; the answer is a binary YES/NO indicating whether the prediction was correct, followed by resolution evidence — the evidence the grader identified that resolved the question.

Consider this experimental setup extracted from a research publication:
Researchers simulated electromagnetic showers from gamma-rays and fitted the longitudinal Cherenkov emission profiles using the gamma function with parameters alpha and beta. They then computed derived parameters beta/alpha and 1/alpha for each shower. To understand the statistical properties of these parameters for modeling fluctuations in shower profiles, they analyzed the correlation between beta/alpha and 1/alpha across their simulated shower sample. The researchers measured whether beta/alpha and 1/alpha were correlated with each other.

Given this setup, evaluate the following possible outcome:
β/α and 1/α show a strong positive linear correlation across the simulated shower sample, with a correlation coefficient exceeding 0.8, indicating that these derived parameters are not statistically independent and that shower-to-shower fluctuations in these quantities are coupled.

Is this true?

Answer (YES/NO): NO